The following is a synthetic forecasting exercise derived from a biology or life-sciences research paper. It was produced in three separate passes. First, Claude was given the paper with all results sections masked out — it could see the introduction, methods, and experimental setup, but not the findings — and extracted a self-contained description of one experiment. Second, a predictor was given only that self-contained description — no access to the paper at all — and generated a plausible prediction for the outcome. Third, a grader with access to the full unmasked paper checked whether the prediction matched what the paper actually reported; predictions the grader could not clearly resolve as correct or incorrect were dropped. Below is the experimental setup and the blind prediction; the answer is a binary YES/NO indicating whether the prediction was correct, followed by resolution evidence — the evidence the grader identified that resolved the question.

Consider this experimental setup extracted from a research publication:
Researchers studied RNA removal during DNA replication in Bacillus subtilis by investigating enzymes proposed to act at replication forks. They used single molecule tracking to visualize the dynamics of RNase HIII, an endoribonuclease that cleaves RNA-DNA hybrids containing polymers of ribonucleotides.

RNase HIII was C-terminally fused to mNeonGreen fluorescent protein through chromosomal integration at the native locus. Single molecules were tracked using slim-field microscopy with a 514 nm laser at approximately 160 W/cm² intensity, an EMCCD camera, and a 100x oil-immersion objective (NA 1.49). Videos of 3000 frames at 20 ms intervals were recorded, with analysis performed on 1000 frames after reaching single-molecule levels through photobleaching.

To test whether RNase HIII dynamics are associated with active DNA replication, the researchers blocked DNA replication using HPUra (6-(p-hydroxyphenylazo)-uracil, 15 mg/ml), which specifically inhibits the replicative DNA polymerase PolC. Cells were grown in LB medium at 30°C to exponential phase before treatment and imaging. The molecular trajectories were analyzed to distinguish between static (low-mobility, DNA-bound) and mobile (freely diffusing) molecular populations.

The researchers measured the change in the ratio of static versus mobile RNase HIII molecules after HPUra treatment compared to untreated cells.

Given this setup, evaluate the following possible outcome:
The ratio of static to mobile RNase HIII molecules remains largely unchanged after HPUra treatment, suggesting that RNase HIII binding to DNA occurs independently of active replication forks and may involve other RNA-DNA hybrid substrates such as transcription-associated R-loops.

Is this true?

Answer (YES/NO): NO